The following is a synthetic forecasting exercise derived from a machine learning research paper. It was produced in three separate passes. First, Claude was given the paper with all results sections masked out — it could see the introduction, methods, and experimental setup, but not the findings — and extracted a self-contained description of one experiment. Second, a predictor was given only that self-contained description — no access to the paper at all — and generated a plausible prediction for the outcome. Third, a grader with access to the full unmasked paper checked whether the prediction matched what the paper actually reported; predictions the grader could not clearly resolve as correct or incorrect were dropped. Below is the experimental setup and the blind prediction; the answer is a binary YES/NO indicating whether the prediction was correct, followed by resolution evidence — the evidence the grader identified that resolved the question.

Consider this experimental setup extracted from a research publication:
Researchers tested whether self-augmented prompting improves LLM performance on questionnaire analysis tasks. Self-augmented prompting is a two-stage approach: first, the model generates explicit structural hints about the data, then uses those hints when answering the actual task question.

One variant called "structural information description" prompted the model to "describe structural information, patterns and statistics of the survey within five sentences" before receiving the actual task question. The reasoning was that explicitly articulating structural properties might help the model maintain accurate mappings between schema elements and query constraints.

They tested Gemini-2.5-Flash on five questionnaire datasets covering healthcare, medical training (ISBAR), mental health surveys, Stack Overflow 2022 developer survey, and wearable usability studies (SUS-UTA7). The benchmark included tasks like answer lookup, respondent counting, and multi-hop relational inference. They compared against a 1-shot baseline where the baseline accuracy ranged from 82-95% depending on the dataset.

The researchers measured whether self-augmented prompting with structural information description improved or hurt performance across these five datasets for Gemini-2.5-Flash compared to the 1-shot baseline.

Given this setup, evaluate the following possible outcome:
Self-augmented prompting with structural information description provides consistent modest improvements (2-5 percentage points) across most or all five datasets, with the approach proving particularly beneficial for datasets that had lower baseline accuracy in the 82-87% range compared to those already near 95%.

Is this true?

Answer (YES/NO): NO